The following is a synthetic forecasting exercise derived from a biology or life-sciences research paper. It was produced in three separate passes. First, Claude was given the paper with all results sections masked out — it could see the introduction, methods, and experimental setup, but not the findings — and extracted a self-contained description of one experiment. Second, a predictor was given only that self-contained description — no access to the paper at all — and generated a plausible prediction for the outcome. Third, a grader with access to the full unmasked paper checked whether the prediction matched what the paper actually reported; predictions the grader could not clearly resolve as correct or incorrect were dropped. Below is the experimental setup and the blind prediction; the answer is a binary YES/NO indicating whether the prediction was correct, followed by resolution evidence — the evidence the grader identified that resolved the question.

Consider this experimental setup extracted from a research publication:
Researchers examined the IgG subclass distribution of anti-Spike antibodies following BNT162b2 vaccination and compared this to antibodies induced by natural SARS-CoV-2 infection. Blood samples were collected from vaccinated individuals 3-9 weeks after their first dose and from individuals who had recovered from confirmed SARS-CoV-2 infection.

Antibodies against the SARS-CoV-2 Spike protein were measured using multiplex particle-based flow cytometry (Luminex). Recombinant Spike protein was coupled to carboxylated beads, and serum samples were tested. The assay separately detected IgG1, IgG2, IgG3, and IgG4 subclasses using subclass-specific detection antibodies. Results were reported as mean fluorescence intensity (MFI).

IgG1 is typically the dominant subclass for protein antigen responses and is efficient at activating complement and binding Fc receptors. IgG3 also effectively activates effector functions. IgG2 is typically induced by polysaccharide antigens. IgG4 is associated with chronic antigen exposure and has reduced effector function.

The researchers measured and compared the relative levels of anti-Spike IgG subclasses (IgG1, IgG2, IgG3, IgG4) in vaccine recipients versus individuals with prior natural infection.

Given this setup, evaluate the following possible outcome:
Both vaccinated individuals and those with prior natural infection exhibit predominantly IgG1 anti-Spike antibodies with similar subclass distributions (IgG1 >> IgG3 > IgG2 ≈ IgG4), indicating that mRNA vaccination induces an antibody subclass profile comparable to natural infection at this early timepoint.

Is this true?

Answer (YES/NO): NO